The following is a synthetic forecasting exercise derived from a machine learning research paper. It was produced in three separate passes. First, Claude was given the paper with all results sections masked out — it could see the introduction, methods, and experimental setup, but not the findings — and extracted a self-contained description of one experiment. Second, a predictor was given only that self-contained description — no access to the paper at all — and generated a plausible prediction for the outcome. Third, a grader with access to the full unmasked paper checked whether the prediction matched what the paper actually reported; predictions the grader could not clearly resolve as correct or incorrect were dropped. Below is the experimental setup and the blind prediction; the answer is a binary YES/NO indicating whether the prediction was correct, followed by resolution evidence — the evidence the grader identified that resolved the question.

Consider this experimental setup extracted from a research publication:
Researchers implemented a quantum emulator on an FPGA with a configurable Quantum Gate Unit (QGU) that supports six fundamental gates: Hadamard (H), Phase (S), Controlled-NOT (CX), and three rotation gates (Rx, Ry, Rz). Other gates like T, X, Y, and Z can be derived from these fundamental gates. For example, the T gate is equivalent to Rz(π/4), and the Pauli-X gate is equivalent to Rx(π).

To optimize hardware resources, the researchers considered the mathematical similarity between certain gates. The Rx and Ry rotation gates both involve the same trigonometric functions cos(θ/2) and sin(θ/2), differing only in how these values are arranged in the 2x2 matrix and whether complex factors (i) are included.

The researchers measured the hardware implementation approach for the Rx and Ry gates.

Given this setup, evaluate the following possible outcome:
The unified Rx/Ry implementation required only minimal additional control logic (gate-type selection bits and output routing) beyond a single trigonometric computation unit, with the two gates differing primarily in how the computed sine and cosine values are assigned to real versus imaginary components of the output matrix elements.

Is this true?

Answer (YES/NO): NO